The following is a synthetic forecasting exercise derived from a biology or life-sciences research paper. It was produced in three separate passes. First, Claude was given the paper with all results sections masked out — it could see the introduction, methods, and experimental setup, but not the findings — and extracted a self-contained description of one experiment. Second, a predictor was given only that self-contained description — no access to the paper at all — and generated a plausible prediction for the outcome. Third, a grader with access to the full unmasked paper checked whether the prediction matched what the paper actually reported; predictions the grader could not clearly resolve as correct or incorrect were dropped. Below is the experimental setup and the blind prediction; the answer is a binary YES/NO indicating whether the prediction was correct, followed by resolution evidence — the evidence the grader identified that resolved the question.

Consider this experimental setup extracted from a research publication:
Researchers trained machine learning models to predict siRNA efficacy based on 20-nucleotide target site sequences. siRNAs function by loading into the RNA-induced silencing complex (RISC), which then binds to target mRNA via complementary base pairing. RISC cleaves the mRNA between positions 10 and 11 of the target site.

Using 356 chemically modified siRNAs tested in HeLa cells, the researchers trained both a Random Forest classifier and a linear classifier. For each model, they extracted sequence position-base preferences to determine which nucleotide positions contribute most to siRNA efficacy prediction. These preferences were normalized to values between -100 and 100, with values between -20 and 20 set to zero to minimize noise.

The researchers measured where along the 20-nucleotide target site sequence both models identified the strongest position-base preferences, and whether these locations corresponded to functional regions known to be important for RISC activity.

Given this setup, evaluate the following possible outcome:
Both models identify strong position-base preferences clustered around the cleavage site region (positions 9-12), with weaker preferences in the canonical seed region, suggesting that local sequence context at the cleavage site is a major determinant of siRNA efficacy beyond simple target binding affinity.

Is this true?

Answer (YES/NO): NO